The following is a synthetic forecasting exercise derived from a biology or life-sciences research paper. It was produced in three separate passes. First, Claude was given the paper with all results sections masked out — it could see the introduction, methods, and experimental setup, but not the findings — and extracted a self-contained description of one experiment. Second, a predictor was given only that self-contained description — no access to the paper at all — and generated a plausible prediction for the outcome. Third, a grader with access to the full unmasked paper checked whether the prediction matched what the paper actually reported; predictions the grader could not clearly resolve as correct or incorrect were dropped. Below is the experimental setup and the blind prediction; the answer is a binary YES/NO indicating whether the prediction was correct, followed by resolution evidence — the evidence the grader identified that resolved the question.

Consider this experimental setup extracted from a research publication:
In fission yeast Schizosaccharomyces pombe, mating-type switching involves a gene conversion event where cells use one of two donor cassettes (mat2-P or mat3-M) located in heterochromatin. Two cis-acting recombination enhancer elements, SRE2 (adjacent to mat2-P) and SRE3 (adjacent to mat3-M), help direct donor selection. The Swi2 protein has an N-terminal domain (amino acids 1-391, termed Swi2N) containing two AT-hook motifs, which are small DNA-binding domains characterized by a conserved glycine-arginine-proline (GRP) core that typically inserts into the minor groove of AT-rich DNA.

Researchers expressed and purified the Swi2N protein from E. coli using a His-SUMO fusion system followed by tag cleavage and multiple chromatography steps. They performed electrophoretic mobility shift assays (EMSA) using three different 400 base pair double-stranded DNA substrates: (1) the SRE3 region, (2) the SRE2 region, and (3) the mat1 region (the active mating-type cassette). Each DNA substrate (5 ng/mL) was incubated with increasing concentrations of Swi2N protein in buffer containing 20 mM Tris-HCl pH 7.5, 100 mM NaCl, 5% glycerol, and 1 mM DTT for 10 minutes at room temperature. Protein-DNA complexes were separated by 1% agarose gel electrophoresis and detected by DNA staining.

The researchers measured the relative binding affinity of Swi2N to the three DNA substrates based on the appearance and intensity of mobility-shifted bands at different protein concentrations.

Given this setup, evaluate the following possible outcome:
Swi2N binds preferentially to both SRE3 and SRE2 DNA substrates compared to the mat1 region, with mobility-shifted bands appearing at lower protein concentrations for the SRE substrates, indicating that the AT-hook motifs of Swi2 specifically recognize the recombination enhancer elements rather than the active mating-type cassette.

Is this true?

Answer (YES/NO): NO